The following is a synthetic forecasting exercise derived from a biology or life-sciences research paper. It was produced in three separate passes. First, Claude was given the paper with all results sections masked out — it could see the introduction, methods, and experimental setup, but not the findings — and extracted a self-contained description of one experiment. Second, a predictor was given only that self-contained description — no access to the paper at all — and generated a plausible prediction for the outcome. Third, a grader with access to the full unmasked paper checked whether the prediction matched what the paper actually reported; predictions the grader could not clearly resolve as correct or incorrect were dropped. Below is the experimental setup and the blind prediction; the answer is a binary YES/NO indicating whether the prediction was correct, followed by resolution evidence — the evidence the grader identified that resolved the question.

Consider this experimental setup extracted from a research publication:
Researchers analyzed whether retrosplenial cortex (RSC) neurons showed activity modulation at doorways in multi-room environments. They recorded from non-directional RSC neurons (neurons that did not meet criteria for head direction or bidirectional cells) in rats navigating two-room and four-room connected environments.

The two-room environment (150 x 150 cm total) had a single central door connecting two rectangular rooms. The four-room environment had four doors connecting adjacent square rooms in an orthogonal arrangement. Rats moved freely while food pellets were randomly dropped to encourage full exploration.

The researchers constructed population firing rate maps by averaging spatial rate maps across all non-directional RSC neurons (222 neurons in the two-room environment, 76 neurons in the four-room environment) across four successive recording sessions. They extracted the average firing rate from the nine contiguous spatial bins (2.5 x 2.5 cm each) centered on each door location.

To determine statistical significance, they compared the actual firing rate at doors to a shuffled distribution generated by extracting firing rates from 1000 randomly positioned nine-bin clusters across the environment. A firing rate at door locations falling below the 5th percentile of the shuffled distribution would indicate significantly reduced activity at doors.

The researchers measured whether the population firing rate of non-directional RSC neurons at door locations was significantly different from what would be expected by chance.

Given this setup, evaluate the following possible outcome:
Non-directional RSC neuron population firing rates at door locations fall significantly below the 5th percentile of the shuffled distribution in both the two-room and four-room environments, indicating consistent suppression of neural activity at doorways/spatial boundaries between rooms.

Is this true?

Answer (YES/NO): NO